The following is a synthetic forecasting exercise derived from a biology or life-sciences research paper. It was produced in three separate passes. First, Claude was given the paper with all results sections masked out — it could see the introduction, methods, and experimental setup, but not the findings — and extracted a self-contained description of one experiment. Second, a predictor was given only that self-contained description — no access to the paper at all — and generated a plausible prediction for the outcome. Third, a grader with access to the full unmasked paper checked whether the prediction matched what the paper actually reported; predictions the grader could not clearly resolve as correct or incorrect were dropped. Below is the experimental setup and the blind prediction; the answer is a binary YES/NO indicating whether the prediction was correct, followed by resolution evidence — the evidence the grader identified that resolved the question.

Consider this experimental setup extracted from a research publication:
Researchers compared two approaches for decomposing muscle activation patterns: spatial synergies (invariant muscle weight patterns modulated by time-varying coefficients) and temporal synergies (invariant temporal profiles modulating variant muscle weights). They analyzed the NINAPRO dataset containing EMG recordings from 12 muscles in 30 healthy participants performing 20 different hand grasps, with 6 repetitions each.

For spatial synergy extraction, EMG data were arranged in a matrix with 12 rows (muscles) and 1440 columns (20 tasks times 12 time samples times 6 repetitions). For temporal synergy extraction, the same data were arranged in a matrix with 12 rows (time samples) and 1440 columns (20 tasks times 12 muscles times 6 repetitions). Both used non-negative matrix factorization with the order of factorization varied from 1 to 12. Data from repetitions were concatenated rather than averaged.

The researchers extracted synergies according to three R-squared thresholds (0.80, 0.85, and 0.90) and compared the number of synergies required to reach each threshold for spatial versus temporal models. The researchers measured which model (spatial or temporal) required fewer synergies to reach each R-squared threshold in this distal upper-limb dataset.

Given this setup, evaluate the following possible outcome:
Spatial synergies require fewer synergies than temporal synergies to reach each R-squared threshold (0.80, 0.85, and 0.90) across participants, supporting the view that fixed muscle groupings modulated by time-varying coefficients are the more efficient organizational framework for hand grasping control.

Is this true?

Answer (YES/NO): NO